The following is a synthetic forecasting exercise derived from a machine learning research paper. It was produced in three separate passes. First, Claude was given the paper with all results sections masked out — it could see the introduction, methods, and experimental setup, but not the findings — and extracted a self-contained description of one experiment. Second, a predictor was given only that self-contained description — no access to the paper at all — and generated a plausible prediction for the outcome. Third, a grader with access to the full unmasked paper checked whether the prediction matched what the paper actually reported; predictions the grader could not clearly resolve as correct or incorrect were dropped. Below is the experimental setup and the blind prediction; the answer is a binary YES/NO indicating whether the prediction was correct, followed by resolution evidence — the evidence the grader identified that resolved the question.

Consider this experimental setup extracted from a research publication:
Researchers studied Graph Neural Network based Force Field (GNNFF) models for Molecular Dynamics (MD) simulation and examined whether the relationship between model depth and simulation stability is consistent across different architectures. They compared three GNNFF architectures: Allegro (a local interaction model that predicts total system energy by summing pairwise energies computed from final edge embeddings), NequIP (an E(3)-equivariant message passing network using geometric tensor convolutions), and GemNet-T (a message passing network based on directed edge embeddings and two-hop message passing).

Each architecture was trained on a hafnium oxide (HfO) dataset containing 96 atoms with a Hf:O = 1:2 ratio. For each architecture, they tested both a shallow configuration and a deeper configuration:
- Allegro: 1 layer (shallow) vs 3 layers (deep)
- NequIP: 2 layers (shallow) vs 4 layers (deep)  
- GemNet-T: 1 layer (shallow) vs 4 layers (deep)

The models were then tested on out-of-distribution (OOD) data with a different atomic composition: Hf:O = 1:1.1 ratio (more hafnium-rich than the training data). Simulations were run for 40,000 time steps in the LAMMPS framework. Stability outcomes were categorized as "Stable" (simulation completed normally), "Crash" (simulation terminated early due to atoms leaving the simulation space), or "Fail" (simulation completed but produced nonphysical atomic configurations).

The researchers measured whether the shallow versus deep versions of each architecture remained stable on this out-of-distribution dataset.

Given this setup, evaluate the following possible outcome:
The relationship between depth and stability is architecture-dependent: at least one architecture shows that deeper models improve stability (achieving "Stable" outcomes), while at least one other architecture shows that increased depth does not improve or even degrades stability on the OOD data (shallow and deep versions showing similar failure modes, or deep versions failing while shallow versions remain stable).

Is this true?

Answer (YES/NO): NO